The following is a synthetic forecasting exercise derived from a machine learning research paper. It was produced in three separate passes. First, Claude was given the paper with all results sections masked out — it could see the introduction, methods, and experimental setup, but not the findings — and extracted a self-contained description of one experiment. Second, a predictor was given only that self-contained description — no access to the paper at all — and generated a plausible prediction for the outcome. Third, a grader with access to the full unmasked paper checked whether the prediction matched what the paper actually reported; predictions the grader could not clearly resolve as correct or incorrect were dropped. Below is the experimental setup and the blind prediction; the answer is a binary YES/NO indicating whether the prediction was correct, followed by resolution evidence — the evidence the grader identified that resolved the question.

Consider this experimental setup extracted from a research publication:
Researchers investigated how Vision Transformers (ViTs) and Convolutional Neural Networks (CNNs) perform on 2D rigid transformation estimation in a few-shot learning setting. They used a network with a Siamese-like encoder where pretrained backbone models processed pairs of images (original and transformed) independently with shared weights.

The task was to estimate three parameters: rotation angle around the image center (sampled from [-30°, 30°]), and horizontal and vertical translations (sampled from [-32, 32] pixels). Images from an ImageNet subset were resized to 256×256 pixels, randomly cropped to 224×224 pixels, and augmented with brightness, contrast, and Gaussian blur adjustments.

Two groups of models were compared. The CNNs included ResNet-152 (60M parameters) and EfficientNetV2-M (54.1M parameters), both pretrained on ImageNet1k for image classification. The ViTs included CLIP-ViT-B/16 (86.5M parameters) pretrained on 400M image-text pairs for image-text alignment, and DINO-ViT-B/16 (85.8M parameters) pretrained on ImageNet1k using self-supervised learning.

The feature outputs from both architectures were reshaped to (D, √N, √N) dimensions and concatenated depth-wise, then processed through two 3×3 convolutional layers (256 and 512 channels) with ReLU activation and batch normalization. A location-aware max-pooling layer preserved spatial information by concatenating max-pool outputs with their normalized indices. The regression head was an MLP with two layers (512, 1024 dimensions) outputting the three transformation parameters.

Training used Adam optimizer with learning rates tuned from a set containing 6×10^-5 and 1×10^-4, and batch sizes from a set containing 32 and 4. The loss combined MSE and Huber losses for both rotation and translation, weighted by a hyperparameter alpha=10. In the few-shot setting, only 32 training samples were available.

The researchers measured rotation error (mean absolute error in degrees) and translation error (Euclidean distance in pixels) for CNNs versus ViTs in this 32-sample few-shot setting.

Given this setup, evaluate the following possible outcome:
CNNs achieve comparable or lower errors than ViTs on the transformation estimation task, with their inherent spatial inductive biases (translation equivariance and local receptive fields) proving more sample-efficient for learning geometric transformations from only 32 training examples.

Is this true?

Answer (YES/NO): YES